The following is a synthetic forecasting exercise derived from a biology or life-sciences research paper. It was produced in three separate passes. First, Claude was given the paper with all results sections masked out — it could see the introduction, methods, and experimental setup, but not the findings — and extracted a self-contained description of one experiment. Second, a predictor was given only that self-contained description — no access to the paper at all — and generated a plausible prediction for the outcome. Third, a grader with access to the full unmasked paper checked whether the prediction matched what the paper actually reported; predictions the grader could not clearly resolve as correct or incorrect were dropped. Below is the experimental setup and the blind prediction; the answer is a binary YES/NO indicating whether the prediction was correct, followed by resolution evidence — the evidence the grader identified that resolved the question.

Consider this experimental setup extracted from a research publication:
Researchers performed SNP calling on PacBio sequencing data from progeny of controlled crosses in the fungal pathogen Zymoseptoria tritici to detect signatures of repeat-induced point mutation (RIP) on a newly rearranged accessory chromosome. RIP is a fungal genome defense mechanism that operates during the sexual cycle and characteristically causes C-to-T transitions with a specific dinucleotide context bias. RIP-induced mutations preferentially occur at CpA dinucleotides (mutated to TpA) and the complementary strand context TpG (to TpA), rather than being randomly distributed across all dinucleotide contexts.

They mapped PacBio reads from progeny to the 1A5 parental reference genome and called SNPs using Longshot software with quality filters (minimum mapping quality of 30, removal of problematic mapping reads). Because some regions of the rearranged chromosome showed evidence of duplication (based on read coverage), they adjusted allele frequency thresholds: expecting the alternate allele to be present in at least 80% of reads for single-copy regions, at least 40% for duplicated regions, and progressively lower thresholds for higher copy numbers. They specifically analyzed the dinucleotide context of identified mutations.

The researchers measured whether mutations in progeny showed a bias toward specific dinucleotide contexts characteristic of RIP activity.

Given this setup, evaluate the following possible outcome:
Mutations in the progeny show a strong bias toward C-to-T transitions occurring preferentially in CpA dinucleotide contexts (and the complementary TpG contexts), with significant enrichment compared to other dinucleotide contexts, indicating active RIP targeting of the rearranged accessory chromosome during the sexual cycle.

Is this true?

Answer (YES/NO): YES